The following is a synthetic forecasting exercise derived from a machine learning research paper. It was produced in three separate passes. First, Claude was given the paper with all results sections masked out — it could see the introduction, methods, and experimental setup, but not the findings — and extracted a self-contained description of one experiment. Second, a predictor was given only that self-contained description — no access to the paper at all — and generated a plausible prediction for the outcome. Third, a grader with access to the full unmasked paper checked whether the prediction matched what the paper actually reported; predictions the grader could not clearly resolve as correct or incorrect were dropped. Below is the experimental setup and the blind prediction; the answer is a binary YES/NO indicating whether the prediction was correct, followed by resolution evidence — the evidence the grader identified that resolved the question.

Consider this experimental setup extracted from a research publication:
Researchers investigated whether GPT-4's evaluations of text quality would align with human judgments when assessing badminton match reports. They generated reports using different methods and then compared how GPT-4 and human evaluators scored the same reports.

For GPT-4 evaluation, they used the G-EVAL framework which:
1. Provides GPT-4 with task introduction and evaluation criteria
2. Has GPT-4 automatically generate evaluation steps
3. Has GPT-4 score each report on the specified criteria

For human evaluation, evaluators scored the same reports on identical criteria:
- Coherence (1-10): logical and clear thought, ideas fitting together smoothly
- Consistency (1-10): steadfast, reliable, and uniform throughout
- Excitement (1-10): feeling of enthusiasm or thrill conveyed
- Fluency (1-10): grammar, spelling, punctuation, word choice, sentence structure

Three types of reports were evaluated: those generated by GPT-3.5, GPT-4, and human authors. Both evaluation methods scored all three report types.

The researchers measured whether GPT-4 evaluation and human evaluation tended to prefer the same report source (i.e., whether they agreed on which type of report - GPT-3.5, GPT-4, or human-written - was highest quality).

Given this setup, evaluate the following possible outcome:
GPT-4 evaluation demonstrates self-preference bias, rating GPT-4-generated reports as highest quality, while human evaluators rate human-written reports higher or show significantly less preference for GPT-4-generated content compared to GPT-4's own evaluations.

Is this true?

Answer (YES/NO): NO